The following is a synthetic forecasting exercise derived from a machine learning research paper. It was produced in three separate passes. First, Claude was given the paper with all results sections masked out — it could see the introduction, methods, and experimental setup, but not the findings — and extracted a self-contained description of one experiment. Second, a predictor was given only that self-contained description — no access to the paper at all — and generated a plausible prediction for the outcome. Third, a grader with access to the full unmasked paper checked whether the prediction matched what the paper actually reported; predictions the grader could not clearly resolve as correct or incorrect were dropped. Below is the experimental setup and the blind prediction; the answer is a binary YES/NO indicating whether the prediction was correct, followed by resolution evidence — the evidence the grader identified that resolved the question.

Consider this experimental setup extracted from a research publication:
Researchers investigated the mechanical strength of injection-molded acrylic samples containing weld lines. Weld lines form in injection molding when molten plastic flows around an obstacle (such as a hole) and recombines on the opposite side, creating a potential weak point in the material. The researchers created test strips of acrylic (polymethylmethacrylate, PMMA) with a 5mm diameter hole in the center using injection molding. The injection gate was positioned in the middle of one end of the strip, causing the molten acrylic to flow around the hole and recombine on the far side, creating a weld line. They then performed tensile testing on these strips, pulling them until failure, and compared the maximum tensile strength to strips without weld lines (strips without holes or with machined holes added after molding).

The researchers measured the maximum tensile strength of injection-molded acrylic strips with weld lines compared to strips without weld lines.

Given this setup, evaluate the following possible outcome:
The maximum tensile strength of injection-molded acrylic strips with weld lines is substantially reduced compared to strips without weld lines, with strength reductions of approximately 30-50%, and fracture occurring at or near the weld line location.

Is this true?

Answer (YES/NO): NO